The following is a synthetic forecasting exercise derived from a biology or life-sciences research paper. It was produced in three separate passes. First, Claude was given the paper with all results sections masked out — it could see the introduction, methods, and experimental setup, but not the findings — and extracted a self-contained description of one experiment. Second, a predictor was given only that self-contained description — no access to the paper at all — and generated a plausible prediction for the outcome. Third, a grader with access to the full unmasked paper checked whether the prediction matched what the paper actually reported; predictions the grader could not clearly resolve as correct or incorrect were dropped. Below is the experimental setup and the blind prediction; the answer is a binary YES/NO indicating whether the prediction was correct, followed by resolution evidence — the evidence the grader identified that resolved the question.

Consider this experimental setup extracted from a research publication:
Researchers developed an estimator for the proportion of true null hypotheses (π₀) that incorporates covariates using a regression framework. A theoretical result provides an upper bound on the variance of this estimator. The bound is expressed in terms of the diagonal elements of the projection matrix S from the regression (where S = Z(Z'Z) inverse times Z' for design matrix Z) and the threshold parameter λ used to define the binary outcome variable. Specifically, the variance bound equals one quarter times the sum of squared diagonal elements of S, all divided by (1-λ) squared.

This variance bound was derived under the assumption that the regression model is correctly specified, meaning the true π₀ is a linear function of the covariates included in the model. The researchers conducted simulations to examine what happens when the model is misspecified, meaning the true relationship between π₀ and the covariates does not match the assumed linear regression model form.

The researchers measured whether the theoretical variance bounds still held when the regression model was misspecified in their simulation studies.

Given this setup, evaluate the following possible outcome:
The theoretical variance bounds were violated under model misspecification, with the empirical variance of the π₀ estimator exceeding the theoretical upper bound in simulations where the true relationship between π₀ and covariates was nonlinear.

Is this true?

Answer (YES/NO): NO